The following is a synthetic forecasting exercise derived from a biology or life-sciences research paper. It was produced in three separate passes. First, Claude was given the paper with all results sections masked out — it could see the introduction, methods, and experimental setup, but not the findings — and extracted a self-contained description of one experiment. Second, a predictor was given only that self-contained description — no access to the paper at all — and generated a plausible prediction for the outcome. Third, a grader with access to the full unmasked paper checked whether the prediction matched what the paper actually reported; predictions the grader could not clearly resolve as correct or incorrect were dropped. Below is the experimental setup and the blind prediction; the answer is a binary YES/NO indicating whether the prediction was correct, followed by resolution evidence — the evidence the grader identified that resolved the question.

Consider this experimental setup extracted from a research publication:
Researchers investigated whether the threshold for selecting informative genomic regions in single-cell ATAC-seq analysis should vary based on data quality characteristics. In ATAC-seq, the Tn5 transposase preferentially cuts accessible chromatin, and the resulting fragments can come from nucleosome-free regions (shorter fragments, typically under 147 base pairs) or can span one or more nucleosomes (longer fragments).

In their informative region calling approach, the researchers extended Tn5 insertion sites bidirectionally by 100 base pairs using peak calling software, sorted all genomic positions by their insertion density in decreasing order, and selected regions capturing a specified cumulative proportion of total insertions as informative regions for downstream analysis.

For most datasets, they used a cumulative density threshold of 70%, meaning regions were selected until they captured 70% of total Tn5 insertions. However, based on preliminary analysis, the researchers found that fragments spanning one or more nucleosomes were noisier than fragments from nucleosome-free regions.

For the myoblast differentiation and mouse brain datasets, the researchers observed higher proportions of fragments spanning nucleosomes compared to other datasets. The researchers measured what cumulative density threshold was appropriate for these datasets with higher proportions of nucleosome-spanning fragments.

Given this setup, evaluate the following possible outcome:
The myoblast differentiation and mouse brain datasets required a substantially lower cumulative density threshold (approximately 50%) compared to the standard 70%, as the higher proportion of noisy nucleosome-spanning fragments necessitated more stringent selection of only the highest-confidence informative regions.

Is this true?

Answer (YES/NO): YES